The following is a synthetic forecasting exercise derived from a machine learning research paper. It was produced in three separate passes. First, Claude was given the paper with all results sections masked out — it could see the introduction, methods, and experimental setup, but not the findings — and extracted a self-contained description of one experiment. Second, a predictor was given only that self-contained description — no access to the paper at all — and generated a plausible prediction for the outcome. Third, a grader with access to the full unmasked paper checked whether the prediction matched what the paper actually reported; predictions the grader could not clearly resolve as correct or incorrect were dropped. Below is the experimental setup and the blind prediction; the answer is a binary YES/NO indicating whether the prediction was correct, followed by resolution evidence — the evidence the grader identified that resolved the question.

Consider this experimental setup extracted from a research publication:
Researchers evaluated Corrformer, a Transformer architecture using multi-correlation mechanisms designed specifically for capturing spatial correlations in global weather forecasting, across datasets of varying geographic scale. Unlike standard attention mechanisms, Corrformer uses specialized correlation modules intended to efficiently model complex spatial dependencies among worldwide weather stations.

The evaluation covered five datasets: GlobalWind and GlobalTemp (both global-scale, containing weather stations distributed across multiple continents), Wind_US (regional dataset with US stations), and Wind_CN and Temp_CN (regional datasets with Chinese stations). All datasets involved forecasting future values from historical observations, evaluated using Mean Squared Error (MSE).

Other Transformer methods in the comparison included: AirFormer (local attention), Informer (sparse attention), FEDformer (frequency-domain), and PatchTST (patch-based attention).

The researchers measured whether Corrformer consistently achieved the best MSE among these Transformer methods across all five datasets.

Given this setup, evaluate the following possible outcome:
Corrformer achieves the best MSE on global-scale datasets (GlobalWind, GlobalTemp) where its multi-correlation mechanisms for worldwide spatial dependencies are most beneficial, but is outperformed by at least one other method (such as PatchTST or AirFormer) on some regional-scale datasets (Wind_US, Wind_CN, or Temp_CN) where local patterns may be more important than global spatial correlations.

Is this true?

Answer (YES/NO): NO